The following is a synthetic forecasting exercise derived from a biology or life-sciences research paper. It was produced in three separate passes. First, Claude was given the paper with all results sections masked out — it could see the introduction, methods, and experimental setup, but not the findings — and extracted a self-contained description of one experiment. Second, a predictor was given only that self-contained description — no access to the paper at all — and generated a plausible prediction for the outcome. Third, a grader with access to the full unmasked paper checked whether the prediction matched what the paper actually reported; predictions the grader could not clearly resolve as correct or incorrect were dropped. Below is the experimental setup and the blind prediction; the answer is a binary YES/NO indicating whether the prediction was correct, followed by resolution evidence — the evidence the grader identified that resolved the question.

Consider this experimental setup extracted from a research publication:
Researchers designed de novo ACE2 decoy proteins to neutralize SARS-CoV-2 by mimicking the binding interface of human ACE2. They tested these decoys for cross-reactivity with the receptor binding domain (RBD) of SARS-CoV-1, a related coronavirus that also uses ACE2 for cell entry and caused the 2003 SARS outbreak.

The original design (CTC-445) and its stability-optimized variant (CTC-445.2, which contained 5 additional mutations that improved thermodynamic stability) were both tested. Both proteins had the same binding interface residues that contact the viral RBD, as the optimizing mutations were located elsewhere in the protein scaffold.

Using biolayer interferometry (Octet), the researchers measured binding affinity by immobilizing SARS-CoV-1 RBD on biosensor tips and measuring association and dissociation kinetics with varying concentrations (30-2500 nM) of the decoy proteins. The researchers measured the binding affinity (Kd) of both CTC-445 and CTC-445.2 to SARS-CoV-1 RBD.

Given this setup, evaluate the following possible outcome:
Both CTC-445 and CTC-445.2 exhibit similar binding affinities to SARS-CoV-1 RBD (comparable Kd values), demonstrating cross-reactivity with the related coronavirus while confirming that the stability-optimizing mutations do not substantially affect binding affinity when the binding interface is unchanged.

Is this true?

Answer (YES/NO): NO